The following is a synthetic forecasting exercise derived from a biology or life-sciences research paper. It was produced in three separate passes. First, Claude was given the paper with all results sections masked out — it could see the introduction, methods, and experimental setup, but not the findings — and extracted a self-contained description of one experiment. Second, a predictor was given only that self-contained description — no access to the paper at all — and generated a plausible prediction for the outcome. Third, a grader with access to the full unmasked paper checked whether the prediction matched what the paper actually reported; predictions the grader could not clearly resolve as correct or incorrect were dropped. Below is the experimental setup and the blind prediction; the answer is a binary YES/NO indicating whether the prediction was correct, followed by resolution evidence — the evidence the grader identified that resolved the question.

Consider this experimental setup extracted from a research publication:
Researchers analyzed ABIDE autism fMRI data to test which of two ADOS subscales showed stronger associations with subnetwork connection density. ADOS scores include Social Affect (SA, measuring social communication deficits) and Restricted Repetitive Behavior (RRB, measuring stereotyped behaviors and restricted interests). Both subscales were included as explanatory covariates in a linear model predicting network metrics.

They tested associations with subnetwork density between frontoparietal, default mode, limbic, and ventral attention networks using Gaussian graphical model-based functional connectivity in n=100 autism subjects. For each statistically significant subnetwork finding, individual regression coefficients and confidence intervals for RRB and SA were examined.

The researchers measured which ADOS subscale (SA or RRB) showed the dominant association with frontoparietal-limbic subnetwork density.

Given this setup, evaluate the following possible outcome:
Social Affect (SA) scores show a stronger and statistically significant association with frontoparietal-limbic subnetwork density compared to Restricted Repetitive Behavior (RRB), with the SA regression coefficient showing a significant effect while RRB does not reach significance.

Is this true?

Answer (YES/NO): NO